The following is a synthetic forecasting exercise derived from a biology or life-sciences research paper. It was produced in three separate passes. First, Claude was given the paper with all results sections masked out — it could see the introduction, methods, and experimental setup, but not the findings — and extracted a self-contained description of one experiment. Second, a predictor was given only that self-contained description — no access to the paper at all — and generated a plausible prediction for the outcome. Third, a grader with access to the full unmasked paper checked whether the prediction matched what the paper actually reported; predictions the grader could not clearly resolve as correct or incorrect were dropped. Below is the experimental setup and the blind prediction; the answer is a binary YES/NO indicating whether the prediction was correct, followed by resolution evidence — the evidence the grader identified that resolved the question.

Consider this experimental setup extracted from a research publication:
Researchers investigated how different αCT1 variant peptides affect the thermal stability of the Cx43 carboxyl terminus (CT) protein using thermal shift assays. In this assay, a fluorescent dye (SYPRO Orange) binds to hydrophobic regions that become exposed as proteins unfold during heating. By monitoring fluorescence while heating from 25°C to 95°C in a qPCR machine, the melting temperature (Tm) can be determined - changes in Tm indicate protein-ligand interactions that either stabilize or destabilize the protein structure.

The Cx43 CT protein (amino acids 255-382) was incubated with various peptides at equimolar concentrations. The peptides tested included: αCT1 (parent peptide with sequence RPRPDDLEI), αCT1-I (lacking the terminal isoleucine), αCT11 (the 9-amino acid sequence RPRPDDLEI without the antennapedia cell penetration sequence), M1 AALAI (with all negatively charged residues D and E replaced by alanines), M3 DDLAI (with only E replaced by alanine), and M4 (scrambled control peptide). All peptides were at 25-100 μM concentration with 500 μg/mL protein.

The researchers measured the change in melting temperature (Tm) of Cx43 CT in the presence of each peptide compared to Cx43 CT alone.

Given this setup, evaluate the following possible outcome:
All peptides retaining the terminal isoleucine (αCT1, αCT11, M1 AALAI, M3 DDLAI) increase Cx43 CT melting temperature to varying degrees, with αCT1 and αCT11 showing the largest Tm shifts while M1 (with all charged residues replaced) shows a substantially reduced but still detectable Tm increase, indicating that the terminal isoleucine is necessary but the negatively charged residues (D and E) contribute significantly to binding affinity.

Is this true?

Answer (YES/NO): NO